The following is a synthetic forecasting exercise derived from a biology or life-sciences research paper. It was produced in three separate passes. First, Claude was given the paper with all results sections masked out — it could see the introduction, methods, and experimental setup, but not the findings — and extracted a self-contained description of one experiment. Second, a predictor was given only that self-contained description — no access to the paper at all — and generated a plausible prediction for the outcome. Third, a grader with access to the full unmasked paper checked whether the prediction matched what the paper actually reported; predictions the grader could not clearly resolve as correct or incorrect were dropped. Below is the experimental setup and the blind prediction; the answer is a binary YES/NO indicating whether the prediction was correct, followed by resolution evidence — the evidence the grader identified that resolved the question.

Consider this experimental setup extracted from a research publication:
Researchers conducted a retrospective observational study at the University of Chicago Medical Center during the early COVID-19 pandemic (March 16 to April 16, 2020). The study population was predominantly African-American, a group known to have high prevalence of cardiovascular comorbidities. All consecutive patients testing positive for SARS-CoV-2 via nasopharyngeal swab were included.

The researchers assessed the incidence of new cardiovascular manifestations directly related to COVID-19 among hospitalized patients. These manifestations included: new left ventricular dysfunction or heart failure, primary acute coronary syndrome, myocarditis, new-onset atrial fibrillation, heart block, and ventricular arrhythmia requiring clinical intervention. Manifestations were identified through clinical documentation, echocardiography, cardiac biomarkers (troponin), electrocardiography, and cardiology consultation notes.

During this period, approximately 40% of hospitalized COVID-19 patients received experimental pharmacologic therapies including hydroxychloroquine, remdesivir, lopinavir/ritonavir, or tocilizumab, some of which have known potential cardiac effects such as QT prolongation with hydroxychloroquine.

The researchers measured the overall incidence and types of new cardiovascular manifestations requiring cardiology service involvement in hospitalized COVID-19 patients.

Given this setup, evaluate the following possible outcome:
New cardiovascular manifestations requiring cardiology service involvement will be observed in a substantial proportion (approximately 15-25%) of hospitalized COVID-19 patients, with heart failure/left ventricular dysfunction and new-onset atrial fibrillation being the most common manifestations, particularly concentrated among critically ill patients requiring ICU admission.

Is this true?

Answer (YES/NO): NO